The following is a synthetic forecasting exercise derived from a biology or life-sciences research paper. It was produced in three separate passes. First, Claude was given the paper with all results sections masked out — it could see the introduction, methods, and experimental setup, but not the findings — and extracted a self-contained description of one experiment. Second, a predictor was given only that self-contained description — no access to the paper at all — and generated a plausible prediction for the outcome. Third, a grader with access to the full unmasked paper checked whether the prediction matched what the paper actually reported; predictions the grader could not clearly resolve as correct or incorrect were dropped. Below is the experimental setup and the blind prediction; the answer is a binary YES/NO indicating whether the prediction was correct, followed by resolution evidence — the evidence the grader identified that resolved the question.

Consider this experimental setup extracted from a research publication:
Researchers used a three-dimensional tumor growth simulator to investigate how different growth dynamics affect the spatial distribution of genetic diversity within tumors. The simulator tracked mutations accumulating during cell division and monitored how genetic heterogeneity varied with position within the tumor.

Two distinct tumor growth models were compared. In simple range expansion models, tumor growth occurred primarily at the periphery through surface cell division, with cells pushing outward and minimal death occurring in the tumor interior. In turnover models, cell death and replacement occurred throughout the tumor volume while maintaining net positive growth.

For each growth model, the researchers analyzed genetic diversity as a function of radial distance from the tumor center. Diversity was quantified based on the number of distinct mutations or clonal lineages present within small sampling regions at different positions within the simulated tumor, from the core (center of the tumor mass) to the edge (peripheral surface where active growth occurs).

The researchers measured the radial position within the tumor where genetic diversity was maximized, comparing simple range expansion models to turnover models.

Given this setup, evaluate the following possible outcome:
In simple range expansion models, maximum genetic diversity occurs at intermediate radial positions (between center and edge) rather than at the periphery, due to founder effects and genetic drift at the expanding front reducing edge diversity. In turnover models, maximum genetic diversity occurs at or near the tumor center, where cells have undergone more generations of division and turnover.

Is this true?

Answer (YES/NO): NO